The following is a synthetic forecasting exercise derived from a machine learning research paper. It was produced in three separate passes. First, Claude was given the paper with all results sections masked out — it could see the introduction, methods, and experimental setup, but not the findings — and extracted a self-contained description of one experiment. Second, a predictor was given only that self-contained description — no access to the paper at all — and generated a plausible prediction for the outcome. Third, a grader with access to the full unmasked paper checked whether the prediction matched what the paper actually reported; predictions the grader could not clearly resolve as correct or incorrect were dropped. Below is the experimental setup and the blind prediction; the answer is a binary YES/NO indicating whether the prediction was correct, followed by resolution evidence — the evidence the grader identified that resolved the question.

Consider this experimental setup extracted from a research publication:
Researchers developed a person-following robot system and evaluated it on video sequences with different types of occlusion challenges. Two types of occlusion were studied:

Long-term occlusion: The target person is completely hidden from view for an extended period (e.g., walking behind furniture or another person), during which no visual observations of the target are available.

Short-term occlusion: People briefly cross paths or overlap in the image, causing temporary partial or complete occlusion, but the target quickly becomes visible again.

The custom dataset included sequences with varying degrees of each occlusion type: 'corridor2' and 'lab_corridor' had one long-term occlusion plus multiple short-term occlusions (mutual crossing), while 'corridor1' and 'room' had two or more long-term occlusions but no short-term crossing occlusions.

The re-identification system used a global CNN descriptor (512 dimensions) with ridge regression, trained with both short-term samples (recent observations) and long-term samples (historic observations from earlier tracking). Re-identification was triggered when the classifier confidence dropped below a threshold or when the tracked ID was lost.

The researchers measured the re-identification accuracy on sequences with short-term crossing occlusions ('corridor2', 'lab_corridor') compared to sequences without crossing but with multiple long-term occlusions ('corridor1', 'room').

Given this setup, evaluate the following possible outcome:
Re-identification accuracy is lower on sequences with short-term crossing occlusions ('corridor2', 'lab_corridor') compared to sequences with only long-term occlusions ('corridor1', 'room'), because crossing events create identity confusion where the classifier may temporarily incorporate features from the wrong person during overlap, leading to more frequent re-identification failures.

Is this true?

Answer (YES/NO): YES